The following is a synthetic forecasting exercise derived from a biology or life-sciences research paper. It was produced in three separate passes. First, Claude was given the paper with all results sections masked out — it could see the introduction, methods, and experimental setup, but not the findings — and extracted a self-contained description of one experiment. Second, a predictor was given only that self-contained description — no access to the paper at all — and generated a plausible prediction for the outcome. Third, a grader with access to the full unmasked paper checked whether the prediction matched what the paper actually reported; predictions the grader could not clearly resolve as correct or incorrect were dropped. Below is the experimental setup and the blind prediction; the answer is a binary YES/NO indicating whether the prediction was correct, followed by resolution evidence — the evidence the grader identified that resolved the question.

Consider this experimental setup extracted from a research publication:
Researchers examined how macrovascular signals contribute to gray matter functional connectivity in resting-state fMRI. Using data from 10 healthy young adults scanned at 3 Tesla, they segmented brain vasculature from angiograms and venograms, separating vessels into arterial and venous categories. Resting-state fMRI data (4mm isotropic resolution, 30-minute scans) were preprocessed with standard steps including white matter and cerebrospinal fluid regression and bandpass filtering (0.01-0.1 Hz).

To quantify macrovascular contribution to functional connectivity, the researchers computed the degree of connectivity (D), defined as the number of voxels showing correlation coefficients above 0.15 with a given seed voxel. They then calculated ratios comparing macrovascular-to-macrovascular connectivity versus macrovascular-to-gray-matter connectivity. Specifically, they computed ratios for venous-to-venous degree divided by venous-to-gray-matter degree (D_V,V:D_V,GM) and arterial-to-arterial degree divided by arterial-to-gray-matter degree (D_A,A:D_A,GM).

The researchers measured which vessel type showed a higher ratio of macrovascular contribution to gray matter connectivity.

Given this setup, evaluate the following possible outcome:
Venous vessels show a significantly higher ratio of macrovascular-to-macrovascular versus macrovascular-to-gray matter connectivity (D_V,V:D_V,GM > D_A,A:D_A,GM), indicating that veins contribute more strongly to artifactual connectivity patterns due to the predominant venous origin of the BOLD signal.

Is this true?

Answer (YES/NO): YES